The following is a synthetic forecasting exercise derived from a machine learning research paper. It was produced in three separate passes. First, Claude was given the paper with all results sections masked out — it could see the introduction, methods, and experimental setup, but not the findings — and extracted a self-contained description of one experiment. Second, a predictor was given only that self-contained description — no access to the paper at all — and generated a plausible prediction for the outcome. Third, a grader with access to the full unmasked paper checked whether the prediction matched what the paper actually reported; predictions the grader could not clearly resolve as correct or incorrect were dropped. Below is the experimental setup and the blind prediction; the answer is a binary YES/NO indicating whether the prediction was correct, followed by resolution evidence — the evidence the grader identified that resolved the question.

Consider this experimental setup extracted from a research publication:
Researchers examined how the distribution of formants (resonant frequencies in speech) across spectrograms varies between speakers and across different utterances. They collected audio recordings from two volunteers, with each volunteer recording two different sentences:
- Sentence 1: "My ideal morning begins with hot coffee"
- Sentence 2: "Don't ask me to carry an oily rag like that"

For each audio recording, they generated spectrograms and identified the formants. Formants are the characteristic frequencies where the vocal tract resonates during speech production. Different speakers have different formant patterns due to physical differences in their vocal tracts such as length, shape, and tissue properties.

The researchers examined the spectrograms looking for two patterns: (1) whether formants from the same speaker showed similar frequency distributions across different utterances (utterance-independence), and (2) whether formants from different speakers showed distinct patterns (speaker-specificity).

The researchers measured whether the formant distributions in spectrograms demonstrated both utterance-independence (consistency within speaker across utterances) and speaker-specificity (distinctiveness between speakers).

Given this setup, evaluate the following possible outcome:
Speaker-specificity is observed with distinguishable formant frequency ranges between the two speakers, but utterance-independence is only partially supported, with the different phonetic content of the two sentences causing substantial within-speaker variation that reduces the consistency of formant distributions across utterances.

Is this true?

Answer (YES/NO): NO